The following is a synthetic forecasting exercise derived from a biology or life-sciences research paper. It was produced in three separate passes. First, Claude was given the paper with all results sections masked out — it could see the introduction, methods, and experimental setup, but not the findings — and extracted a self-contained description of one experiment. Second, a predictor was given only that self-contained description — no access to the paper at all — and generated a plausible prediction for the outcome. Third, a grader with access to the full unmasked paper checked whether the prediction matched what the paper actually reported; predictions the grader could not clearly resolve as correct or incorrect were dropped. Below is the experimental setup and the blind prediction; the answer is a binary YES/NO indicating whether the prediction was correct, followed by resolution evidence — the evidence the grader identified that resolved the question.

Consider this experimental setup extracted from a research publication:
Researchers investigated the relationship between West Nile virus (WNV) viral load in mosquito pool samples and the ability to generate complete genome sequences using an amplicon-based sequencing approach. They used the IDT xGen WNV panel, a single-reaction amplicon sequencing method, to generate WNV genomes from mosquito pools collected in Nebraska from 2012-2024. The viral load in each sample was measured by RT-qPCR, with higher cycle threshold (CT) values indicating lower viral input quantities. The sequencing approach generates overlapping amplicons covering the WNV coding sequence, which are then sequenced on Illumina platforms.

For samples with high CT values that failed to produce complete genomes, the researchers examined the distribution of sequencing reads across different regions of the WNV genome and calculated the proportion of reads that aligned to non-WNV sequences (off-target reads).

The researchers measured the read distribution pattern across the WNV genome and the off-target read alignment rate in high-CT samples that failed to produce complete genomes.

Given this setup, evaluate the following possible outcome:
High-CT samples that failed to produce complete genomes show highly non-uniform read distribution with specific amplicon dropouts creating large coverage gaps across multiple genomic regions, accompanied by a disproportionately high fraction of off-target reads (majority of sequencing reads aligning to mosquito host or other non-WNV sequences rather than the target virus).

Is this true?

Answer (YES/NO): NO